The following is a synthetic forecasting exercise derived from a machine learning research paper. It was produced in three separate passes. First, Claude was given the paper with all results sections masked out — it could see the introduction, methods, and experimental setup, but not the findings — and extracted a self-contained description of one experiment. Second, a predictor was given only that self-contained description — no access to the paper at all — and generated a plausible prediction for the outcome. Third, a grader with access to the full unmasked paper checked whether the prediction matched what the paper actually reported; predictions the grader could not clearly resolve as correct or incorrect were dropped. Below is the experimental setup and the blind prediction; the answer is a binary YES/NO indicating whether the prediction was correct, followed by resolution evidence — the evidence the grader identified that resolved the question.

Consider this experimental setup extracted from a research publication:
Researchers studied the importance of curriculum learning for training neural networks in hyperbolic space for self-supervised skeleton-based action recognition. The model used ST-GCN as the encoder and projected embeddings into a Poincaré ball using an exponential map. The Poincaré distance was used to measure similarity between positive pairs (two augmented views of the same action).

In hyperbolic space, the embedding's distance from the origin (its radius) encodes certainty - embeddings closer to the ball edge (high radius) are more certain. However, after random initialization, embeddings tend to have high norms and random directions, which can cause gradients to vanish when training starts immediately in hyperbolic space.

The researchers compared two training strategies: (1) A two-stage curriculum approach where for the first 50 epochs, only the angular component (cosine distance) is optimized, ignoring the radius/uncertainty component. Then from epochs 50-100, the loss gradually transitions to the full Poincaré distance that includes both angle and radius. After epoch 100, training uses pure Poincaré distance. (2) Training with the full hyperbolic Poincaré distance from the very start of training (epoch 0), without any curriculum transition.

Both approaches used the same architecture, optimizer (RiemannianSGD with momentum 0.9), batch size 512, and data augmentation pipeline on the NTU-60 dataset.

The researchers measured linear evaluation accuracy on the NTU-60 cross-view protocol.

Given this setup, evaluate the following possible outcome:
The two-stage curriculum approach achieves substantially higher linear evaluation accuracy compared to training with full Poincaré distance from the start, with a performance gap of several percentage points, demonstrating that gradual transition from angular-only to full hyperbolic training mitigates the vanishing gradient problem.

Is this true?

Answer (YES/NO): YES